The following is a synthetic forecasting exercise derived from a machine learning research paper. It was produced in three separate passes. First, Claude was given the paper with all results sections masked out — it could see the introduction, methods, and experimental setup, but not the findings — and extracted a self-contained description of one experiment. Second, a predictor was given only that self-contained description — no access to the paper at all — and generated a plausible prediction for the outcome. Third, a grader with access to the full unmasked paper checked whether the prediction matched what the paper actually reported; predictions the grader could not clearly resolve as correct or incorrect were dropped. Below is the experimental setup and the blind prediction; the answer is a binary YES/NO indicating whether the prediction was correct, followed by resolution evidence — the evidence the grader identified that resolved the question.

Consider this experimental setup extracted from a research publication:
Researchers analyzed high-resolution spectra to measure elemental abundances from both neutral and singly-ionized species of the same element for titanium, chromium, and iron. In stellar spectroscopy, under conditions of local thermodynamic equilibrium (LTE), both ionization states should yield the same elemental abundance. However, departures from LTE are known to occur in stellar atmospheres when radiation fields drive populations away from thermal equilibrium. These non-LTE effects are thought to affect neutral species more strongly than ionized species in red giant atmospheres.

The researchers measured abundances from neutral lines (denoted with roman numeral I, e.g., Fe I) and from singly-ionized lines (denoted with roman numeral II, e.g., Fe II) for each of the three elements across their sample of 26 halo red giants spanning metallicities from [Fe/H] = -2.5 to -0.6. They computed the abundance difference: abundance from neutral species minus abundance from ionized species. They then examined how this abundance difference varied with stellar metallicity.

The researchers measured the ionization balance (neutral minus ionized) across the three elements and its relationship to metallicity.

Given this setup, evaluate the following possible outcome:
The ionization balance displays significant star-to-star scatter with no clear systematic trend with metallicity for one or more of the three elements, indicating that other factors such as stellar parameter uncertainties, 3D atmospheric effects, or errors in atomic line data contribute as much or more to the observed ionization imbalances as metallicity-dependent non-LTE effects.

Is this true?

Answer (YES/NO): NO